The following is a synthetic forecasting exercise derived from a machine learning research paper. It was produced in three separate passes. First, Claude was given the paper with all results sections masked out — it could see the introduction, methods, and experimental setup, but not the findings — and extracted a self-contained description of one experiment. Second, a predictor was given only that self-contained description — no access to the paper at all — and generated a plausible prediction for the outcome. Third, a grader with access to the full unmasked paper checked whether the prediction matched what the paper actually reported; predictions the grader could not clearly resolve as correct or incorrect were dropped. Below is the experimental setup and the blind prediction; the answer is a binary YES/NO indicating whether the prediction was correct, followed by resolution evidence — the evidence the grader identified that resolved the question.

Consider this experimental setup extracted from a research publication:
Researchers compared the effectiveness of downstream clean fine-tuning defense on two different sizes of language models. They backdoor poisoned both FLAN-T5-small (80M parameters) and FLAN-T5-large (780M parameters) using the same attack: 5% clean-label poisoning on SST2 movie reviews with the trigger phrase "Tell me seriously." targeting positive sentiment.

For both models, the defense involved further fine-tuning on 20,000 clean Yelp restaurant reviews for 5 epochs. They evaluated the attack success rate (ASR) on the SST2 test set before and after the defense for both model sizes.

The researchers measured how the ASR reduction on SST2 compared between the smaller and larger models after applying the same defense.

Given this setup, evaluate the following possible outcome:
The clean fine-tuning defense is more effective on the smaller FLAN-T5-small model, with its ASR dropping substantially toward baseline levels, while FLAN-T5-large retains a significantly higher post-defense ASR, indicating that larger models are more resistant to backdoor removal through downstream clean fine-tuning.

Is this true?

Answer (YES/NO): NO